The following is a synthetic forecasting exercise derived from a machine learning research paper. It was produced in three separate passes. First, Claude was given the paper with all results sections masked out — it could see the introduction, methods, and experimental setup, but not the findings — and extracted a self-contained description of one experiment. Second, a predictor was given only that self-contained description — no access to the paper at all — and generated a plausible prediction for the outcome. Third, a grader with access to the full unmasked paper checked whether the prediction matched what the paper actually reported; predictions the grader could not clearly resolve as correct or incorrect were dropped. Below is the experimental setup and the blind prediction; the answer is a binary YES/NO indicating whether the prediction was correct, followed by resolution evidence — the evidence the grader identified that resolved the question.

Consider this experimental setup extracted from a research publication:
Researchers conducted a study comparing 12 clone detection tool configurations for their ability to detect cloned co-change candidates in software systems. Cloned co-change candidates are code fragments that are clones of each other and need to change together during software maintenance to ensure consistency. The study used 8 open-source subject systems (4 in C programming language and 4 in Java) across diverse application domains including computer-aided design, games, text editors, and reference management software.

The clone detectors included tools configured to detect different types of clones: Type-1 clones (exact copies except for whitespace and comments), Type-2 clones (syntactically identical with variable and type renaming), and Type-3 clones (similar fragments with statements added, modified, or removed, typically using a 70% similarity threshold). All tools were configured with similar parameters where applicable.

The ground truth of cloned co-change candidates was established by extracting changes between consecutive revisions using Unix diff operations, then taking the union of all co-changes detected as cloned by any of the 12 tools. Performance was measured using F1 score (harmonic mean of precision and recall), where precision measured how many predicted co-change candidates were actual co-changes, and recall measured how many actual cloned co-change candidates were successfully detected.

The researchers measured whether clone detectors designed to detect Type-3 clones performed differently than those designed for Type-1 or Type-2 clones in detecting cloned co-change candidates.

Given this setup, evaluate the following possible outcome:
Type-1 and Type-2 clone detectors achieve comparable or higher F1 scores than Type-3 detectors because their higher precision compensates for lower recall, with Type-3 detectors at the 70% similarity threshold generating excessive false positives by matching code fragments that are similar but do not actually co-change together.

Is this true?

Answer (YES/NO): NO